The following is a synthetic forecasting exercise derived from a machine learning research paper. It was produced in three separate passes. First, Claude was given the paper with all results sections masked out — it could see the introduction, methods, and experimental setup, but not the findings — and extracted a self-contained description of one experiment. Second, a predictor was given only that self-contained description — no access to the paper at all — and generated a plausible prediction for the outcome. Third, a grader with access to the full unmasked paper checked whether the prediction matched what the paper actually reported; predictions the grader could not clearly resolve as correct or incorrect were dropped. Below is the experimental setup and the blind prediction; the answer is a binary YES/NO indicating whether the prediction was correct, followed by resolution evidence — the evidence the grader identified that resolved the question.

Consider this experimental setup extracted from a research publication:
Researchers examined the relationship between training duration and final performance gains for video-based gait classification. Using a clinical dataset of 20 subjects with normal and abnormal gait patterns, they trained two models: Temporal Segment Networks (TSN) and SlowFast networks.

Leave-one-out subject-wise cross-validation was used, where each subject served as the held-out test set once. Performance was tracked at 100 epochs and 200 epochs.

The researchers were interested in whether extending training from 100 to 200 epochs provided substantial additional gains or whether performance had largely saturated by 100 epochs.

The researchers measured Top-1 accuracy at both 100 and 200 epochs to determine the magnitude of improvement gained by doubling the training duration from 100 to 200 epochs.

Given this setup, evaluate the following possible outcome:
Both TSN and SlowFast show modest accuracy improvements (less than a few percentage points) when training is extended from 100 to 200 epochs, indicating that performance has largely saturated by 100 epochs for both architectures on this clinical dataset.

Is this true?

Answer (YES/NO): NO